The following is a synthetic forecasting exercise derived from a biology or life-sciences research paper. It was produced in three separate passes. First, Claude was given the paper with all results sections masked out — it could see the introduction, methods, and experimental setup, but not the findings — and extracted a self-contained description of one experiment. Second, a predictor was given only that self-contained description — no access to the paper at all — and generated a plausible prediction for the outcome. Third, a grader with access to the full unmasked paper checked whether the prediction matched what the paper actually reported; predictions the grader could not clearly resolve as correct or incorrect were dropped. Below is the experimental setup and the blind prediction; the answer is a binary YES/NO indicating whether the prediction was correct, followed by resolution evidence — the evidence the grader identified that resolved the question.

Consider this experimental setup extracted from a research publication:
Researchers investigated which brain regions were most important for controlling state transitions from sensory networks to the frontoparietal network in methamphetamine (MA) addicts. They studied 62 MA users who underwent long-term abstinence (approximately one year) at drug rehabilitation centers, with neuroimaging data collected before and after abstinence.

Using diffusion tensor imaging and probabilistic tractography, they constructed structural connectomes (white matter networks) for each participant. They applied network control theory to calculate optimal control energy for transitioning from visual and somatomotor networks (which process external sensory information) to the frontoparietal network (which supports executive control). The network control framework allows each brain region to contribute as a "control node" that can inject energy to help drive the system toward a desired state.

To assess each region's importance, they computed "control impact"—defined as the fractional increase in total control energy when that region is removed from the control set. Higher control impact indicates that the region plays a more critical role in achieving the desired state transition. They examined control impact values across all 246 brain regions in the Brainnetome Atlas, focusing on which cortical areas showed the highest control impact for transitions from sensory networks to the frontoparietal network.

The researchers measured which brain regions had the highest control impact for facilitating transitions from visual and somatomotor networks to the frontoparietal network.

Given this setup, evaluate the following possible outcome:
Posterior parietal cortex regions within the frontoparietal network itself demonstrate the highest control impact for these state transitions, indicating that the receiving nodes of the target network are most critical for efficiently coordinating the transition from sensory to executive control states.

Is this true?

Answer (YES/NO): NO